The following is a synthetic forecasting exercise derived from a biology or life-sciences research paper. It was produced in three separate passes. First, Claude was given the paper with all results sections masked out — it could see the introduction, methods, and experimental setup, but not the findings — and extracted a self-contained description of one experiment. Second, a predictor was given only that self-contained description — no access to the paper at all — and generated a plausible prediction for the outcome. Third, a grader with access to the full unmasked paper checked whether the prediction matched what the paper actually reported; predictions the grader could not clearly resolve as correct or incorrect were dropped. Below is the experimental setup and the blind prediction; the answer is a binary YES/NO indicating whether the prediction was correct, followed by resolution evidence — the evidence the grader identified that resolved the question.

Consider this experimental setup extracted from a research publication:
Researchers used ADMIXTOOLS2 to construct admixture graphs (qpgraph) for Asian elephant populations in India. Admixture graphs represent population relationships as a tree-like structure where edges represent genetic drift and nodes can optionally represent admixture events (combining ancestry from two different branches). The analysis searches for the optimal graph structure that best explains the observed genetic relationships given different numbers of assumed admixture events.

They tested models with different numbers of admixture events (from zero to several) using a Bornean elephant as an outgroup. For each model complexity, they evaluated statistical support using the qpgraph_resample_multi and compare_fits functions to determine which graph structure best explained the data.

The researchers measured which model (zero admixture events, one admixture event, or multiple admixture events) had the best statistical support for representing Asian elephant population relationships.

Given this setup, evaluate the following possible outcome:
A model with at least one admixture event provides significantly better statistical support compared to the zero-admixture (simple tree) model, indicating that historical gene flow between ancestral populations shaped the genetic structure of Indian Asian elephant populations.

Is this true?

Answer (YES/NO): NO